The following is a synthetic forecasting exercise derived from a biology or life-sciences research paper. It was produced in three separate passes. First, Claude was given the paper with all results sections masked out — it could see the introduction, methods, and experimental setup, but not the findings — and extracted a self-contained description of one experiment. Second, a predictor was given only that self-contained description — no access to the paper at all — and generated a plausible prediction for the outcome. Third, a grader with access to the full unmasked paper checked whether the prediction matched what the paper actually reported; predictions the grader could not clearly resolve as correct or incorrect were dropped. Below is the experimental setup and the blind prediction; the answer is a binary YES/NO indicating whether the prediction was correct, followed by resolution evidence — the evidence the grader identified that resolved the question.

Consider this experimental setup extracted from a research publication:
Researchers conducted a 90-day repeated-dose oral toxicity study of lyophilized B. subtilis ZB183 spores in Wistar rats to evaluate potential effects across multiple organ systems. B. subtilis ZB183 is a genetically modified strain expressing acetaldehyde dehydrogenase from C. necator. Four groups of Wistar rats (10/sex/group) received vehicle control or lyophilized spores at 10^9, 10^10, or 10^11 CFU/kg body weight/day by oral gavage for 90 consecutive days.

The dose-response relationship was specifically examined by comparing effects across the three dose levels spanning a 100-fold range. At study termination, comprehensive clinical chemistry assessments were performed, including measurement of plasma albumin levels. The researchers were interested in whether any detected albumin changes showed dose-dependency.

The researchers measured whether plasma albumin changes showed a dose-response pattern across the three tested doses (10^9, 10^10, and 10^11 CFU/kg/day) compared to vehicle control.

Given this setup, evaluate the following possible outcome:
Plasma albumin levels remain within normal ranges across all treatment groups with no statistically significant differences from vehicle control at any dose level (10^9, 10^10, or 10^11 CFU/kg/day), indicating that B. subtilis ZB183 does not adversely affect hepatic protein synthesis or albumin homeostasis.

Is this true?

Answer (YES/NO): NO